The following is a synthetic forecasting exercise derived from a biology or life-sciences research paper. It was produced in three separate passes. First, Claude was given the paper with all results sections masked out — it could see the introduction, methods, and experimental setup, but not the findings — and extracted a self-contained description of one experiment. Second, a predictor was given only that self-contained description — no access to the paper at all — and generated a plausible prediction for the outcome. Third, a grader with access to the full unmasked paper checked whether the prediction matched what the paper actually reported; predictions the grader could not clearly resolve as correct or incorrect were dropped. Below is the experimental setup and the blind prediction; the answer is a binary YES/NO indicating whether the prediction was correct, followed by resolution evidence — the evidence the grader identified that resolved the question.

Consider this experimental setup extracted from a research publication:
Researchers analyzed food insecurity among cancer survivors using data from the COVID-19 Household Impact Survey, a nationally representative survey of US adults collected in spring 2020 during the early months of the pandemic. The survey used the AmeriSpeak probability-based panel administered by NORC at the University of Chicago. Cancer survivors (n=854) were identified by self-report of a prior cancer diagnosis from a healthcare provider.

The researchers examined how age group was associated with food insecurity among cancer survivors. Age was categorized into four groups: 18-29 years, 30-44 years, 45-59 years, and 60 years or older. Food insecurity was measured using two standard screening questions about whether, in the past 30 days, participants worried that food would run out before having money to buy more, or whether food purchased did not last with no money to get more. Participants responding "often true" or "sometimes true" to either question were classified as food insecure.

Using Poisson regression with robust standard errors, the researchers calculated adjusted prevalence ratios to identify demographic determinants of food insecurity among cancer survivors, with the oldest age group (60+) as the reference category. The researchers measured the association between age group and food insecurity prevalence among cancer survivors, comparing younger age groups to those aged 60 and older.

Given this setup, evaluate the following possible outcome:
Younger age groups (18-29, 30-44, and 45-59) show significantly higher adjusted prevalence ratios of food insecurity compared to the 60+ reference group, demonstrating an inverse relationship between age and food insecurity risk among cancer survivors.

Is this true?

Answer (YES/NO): NO